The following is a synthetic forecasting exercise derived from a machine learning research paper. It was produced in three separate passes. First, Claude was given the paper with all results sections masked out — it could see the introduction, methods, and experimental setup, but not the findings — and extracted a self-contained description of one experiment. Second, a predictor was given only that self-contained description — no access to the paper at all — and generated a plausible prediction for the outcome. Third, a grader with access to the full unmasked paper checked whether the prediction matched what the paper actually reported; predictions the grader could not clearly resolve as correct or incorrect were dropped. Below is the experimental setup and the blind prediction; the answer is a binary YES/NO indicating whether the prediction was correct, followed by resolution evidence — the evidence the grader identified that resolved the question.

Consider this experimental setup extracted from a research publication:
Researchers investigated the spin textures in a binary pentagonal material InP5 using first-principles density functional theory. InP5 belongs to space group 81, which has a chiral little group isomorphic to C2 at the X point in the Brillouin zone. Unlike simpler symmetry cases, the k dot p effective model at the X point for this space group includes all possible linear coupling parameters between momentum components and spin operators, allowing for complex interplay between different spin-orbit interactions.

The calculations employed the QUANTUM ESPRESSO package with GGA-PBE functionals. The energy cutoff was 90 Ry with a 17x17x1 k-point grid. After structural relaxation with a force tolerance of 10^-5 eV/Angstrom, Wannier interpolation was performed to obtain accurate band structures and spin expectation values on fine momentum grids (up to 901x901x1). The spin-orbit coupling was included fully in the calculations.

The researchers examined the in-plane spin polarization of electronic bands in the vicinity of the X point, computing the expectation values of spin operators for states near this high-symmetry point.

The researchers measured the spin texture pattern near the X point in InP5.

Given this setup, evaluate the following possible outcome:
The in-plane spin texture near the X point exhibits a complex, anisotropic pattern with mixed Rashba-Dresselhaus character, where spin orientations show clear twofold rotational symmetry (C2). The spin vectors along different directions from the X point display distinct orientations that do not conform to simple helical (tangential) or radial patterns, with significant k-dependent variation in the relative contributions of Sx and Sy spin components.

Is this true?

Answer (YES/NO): NO